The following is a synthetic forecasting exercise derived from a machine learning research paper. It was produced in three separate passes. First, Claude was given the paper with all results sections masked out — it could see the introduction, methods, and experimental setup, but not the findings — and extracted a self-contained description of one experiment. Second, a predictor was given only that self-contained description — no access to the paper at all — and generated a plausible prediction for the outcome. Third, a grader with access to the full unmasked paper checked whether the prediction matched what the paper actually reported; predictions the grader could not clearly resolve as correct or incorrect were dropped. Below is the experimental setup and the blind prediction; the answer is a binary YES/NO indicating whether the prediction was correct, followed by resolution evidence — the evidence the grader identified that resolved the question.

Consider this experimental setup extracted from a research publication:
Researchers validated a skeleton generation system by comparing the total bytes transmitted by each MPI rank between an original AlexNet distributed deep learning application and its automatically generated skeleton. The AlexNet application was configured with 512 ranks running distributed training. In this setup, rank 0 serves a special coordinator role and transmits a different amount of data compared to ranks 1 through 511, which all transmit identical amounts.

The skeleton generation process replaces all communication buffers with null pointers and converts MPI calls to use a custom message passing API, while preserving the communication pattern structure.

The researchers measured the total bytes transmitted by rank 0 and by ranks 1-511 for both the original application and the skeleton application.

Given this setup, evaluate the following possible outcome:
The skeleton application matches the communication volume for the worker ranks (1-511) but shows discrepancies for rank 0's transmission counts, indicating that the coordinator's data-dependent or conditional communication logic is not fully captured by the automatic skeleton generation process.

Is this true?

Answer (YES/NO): NO